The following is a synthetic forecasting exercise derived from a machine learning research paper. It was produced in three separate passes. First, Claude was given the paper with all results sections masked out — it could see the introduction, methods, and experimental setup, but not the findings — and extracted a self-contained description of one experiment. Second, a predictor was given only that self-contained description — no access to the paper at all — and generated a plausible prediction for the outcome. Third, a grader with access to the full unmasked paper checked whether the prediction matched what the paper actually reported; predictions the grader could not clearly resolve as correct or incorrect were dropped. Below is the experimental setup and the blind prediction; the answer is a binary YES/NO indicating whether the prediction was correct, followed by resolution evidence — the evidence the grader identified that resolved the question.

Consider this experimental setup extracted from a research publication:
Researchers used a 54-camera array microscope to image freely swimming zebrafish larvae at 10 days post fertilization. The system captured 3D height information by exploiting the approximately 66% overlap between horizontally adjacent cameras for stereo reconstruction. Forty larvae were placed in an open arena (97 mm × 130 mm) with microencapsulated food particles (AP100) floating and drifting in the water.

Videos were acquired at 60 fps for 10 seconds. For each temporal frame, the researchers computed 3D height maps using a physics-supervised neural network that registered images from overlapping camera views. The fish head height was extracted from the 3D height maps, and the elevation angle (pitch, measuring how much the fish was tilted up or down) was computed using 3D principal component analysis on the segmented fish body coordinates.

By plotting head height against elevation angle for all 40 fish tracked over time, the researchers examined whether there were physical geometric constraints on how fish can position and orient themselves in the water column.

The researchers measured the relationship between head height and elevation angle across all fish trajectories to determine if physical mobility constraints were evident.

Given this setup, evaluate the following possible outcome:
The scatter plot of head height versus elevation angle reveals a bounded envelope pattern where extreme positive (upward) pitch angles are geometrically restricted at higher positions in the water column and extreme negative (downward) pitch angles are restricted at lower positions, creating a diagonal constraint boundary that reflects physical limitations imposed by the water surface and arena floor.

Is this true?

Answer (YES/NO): YES